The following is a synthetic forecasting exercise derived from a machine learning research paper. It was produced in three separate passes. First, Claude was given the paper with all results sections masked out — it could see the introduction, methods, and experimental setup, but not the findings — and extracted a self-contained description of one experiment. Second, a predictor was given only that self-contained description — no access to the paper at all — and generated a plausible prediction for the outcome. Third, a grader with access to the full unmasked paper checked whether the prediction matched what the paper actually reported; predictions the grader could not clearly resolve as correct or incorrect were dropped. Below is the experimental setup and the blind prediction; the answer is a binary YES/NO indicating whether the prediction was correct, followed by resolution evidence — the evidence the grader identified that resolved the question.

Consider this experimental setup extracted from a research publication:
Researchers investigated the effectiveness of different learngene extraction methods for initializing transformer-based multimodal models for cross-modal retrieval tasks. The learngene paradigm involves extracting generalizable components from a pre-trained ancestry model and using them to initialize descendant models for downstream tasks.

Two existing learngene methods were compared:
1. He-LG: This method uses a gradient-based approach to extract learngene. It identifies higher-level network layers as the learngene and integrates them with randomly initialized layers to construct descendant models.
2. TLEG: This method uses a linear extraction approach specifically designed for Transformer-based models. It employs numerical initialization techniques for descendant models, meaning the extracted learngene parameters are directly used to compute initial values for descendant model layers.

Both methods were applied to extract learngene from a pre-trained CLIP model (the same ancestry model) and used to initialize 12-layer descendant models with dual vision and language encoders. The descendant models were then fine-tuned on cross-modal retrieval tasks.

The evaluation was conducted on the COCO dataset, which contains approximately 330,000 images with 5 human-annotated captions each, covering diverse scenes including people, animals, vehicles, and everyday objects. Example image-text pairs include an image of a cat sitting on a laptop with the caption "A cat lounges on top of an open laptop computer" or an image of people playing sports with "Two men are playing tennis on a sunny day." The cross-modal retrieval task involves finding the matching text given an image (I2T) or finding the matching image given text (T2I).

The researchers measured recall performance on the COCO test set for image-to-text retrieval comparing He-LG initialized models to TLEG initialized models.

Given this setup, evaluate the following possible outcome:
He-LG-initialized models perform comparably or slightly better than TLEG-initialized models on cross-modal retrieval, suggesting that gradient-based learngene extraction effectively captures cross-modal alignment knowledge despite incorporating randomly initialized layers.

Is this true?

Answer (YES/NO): NO